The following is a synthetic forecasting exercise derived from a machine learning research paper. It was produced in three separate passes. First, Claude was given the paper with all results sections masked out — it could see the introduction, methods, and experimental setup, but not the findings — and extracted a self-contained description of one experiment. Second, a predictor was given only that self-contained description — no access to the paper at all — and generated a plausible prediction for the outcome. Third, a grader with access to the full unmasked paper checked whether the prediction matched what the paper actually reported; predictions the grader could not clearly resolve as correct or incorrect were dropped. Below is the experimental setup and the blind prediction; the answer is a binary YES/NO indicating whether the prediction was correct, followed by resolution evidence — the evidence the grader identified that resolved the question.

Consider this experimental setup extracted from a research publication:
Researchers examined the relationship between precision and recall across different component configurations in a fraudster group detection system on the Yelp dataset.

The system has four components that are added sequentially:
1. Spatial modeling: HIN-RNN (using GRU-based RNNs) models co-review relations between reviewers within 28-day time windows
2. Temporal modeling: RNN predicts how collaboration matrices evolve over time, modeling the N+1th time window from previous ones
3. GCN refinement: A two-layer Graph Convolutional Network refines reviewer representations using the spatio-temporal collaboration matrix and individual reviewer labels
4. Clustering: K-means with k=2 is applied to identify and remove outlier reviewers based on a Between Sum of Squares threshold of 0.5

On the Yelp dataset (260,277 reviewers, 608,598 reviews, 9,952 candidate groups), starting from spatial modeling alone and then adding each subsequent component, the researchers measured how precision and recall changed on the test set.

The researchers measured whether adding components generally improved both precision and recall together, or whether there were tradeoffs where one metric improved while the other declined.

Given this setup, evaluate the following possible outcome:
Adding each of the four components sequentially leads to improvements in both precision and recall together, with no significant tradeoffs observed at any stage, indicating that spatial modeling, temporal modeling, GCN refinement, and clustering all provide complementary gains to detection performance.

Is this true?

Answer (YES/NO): YES